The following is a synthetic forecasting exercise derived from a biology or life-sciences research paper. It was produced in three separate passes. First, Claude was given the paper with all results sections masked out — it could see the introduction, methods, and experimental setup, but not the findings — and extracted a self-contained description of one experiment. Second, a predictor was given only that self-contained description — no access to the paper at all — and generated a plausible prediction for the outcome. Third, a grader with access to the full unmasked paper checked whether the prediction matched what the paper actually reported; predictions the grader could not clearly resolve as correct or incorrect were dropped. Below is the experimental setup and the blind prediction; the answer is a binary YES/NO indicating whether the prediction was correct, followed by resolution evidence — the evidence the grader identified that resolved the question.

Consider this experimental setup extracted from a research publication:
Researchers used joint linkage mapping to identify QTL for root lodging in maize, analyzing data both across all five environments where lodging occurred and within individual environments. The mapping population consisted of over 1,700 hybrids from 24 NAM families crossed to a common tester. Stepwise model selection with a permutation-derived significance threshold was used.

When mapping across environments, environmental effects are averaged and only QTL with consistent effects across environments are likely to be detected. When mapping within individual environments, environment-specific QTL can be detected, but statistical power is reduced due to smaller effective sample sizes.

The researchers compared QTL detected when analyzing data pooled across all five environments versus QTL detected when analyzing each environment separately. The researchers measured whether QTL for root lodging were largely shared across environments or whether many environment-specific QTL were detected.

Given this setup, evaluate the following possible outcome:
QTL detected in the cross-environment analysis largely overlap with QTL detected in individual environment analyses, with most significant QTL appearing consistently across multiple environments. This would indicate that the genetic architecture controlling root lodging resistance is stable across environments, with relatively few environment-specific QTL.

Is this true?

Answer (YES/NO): YES